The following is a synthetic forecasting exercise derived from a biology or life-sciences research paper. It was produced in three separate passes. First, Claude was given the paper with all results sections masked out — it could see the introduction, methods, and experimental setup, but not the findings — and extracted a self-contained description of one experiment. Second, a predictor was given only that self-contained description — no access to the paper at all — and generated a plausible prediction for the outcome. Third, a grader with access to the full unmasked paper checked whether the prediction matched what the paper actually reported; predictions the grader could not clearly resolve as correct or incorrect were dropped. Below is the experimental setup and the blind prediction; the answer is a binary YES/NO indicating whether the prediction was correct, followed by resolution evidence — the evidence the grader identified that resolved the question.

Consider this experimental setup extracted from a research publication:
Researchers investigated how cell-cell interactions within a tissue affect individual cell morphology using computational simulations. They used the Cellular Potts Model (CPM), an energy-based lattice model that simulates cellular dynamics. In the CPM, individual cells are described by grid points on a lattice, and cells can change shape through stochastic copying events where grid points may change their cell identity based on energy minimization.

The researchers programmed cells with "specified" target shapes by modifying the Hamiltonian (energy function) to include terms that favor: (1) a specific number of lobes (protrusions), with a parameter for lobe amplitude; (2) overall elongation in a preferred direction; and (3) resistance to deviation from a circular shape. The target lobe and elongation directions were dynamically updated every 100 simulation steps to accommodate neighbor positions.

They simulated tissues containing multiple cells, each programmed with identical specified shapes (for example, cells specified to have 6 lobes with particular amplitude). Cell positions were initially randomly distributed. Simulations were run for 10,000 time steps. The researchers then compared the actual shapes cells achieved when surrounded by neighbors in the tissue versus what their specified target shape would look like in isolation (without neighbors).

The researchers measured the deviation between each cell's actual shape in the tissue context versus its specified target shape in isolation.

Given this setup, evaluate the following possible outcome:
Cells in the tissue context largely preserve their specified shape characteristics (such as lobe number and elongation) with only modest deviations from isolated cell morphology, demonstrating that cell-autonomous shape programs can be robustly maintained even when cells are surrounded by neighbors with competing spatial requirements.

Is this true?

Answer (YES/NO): NO